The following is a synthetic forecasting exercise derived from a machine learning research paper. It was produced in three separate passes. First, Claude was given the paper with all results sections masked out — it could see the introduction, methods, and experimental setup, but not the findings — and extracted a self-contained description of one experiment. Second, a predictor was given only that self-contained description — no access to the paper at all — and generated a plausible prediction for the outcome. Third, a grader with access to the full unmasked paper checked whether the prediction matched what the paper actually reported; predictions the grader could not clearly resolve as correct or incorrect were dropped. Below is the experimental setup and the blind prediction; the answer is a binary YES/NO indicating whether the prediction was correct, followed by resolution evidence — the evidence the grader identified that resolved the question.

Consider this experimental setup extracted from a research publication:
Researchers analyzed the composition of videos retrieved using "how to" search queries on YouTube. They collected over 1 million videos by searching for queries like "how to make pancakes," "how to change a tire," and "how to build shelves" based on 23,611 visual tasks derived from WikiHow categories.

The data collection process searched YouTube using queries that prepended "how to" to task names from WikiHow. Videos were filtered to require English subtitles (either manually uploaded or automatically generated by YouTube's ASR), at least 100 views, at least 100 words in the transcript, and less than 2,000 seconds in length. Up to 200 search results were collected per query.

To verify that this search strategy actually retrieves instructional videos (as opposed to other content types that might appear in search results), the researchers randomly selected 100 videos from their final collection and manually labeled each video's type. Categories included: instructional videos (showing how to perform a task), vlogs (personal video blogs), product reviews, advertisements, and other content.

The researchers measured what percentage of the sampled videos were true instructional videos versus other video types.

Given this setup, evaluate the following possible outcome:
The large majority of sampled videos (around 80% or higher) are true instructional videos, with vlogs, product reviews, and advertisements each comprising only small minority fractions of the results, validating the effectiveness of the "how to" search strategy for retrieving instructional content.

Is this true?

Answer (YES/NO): NO